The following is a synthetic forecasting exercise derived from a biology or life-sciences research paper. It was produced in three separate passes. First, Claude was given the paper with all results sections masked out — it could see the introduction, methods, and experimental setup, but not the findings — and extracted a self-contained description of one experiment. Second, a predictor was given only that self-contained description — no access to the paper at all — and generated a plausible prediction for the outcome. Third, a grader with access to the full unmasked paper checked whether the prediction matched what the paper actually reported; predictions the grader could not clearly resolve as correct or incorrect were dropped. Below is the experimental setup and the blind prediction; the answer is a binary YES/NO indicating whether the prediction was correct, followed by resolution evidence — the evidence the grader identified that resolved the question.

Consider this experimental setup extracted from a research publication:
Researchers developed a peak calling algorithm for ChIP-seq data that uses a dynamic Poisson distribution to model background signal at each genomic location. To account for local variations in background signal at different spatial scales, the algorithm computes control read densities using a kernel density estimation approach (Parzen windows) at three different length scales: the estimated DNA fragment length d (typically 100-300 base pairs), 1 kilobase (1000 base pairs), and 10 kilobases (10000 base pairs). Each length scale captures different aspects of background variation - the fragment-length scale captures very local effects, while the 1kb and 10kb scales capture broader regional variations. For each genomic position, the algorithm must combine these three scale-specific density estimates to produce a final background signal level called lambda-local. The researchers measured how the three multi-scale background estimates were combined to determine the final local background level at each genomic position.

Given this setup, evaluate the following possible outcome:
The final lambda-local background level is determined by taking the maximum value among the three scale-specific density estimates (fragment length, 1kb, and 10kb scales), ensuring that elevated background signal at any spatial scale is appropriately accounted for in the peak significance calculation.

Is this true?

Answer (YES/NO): YES